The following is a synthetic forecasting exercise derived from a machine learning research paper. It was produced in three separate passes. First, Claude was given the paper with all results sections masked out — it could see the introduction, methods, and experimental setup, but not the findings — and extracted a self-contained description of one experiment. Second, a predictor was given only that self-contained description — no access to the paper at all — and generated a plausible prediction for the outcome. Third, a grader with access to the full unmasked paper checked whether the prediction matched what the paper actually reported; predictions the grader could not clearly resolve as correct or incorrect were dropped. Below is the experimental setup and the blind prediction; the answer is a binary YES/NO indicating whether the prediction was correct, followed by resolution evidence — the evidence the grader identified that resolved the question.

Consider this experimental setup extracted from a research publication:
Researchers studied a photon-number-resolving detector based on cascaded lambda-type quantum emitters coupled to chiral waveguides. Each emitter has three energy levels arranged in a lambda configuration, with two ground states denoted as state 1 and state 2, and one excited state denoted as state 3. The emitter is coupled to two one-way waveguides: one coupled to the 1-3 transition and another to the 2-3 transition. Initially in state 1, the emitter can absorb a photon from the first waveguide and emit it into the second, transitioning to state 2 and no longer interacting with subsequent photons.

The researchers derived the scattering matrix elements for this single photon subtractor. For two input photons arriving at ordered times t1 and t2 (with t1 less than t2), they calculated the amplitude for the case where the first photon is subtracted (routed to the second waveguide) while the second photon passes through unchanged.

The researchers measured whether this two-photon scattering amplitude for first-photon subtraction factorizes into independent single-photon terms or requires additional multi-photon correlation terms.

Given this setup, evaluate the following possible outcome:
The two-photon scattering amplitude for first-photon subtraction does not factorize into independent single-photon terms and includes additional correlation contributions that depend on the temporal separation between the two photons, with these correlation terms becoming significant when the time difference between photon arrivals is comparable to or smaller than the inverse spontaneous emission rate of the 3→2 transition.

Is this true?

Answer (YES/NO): NO